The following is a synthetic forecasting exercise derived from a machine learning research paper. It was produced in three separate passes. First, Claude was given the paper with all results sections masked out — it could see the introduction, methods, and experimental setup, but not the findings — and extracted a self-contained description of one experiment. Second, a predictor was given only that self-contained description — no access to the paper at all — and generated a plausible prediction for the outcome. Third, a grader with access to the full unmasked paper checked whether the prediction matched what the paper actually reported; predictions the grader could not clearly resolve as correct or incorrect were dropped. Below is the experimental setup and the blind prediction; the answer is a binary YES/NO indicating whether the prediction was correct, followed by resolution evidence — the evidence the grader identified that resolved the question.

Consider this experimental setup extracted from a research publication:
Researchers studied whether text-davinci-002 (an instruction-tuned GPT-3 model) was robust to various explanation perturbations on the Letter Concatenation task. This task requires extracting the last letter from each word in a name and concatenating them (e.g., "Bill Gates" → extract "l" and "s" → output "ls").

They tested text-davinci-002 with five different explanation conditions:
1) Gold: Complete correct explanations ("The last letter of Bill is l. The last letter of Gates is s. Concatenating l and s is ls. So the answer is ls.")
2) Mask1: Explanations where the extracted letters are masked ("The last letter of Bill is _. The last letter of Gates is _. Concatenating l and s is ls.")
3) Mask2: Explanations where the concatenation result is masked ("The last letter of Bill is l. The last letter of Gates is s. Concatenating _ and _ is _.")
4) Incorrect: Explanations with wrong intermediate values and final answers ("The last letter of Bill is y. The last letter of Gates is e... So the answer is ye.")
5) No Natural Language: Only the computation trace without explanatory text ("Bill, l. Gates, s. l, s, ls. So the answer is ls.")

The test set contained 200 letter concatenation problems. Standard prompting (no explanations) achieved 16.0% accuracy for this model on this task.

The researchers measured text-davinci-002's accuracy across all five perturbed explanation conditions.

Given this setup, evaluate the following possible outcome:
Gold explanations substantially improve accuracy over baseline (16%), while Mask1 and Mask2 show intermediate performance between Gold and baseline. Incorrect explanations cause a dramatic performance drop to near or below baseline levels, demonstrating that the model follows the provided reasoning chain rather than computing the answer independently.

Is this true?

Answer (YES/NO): NO